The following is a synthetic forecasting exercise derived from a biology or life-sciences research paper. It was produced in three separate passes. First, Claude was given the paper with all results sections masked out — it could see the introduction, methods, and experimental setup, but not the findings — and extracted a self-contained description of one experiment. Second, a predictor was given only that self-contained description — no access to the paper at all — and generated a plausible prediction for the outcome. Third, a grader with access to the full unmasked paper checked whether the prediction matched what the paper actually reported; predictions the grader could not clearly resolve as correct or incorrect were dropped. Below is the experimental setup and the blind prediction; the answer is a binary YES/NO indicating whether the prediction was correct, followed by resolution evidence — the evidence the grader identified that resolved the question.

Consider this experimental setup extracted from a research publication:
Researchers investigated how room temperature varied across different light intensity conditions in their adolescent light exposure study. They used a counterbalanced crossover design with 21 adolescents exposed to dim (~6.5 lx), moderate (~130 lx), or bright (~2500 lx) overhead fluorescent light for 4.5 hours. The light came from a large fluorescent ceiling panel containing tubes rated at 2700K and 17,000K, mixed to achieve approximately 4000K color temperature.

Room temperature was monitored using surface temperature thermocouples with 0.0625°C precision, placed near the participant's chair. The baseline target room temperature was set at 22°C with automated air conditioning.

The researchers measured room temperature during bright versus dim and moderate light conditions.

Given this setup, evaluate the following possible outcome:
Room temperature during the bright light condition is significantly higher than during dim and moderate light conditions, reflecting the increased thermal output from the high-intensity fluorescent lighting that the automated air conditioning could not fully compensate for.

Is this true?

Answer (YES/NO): YES